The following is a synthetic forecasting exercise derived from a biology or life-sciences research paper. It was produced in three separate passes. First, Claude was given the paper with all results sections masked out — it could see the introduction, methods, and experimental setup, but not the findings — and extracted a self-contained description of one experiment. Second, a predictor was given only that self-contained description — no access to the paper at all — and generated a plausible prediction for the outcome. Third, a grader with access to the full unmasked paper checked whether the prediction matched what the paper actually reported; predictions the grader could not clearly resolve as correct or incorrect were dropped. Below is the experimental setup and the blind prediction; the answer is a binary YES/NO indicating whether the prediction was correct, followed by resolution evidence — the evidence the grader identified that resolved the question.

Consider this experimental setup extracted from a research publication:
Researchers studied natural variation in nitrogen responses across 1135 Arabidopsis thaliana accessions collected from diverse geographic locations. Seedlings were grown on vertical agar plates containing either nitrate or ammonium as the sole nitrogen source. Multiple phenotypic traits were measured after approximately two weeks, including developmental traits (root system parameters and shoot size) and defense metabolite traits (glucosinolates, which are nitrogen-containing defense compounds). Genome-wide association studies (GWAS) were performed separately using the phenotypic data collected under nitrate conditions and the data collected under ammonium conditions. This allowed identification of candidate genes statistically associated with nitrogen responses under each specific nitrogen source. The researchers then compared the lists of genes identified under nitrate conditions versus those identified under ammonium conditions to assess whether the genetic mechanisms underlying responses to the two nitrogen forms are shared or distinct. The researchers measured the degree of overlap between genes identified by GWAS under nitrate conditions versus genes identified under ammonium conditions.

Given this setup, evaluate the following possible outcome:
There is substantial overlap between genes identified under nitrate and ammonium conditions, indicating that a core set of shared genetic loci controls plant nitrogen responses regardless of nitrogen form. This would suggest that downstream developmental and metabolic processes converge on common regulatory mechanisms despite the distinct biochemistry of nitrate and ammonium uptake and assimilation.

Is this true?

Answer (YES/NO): NO